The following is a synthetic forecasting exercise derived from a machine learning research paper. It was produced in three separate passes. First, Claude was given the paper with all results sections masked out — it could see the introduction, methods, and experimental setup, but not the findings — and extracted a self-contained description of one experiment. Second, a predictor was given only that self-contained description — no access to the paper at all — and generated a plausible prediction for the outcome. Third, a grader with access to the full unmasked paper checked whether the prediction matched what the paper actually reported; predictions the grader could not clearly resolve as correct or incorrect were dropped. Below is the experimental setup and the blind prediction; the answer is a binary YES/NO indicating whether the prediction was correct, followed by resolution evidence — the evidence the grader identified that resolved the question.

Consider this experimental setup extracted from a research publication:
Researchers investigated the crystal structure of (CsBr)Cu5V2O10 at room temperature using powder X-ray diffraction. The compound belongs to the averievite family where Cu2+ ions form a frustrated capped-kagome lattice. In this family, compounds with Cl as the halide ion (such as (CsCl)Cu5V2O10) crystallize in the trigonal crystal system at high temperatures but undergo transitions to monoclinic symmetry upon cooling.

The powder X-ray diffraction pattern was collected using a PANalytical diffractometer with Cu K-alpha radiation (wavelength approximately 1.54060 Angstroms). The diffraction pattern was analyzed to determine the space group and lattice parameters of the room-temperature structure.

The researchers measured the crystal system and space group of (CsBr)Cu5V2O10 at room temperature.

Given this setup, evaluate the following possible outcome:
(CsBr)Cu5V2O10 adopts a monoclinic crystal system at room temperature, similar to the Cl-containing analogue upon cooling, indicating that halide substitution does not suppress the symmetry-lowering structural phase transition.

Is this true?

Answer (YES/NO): NO